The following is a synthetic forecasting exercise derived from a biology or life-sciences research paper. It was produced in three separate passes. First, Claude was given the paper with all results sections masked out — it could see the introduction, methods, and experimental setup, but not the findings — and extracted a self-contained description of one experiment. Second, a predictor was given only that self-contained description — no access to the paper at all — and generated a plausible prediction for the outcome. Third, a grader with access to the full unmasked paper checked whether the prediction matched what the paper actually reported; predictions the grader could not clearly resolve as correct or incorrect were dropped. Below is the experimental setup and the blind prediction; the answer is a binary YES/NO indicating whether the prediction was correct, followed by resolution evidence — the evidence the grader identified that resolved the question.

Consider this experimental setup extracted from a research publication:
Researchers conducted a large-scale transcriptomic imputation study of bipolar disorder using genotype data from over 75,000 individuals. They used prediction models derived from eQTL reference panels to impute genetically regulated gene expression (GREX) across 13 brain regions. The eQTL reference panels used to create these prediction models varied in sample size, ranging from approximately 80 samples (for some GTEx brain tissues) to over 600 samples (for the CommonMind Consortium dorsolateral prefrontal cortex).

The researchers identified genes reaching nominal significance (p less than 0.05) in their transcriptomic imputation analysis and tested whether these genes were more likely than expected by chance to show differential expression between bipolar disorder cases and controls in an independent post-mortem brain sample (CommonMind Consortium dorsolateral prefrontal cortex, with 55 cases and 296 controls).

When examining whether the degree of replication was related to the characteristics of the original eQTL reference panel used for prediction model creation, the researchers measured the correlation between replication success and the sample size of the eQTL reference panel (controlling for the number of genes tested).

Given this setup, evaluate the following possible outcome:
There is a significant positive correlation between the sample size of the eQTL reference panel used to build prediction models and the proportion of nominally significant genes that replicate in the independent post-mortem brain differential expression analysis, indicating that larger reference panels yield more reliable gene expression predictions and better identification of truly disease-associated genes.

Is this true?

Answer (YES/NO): YES